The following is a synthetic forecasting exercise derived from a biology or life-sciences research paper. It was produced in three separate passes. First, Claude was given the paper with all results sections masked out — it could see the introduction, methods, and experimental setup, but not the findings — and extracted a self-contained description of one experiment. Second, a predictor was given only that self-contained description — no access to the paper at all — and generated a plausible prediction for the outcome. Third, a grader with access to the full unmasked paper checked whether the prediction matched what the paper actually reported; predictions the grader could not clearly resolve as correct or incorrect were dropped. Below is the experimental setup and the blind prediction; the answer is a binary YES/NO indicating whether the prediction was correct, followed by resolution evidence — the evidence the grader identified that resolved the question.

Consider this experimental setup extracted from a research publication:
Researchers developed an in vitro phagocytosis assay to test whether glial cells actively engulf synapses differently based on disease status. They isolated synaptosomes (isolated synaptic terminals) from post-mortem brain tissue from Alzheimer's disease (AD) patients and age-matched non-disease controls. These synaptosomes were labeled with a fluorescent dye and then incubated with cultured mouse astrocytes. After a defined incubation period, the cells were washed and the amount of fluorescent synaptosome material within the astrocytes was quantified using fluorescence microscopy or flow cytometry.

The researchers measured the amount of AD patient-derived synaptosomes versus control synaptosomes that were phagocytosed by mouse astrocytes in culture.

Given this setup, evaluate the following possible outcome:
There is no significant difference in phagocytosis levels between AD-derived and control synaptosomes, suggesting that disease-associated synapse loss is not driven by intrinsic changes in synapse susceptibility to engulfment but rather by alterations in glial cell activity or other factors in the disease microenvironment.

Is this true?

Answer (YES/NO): NO